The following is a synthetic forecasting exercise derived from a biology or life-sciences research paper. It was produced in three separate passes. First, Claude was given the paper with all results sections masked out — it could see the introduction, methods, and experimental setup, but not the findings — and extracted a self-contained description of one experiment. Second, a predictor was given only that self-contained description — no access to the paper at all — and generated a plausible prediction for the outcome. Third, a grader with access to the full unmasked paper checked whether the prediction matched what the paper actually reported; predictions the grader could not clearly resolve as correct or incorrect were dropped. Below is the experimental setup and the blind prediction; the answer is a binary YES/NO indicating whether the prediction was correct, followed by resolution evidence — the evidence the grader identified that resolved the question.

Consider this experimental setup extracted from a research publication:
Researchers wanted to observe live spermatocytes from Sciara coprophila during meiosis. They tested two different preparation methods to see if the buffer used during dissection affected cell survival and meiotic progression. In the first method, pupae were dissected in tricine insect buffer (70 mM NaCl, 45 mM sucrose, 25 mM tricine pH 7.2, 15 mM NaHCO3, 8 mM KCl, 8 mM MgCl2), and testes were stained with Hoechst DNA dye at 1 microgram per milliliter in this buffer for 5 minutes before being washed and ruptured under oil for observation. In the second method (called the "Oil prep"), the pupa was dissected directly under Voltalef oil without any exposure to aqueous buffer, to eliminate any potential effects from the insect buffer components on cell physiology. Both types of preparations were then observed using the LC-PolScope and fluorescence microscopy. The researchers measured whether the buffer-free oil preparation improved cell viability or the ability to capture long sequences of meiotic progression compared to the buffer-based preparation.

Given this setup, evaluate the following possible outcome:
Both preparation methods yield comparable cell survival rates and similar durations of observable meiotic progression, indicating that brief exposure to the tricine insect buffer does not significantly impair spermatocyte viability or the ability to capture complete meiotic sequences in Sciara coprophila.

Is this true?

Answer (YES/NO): YES